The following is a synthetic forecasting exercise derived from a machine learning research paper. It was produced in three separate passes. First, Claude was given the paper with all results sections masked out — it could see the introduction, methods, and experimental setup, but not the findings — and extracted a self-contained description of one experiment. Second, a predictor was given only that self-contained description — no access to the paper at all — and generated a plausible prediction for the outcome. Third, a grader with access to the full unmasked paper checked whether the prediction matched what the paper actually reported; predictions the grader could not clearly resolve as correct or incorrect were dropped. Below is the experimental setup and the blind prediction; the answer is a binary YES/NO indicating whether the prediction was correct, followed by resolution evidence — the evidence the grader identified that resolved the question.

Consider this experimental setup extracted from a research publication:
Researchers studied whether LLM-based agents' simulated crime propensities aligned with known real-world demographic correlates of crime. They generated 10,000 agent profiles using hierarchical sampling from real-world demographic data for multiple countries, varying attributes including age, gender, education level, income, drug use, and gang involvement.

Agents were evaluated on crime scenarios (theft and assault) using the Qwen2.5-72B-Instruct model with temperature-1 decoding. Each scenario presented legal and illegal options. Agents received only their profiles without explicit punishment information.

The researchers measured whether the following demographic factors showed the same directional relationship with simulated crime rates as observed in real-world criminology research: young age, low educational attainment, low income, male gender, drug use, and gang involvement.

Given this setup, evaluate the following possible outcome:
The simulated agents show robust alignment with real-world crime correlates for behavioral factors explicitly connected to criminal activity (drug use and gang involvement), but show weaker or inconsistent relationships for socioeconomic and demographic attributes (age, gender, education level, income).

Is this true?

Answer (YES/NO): NO